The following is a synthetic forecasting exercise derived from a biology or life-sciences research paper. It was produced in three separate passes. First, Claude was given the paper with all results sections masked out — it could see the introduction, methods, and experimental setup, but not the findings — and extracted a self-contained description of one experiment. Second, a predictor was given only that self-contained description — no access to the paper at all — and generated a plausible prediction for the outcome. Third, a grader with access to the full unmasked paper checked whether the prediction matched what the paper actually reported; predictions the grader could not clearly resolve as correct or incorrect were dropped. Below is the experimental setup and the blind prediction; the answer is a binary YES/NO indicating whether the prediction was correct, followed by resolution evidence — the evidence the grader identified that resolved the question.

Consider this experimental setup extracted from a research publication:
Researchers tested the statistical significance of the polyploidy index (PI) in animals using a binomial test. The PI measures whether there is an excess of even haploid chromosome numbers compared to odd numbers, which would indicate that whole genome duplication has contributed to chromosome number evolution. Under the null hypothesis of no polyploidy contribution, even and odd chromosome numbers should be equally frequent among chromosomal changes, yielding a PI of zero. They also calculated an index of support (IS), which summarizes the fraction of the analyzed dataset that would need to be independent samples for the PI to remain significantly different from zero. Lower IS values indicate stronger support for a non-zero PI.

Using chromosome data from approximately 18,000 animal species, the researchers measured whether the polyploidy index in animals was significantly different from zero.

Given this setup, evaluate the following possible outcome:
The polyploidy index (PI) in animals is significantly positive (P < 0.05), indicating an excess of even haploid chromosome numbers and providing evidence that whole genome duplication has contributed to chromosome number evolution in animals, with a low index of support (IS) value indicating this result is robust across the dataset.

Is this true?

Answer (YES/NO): NO